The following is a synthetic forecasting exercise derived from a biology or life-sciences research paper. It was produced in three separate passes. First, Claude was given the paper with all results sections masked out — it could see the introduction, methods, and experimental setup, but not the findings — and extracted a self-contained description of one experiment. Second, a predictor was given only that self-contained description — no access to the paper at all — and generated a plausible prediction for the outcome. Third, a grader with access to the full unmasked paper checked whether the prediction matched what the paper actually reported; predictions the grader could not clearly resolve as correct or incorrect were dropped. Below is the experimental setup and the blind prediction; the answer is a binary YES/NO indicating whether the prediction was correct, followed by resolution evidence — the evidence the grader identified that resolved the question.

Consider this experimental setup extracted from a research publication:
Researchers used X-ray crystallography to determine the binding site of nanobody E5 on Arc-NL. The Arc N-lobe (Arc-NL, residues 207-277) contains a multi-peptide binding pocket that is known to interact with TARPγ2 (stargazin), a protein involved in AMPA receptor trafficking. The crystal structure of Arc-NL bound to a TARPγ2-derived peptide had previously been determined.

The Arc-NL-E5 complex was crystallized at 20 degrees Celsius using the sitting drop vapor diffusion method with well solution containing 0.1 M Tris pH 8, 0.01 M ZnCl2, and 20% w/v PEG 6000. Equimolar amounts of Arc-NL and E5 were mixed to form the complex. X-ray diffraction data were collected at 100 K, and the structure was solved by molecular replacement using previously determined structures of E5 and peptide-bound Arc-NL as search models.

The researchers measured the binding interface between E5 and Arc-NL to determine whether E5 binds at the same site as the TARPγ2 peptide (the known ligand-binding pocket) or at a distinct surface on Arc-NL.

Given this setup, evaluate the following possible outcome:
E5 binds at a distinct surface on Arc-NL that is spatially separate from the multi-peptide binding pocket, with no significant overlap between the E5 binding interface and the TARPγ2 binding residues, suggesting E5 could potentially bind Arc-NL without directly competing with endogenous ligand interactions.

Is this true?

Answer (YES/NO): NO